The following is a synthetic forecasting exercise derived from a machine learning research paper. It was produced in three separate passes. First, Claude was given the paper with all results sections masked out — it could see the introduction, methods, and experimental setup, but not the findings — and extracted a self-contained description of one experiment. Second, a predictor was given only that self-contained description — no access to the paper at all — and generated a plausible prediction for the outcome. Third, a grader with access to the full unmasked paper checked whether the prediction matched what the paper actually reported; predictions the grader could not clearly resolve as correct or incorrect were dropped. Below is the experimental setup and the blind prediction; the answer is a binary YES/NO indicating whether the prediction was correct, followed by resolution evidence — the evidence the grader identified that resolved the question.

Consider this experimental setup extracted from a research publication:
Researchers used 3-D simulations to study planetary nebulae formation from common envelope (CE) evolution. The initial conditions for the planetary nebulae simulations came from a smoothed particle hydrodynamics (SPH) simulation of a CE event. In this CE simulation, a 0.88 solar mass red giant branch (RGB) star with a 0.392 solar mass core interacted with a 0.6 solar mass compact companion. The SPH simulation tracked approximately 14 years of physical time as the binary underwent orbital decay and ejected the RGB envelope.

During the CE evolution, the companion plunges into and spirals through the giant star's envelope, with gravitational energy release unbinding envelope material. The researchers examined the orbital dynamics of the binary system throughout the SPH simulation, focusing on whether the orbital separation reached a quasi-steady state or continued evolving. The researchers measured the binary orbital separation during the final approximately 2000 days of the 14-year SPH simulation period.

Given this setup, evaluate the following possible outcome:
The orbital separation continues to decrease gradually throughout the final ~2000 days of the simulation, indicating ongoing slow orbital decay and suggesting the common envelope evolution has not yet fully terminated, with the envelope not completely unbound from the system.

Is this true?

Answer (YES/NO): NO